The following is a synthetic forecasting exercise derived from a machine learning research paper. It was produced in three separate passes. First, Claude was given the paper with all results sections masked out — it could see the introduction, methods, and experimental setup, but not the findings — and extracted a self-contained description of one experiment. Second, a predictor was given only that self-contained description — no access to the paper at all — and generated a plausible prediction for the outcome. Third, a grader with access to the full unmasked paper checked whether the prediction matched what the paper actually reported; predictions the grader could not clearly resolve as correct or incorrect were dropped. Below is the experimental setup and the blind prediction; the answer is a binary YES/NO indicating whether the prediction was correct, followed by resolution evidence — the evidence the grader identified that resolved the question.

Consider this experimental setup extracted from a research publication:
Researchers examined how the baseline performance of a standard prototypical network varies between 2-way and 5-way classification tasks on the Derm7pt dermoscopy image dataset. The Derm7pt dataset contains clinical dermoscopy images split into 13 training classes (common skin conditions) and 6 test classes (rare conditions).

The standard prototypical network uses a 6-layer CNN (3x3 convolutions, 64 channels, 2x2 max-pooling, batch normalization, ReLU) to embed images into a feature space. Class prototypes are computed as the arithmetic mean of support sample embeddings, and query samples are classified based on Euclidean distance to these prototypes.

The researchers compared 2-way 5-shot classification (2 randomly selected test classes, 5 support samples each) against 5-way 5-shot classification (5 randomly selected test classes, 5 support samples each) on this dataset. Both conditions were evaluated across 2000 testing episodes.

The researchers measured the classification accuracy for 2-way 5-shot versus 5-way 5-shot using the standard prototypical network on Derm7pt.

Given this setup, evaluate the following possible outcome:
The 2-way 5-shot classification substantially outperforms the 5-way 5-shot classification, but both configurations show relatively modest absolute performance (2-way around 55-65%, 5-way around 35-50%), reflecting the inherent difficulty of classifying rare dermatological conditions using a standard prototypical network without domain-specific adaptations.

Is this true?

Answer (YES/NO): NO